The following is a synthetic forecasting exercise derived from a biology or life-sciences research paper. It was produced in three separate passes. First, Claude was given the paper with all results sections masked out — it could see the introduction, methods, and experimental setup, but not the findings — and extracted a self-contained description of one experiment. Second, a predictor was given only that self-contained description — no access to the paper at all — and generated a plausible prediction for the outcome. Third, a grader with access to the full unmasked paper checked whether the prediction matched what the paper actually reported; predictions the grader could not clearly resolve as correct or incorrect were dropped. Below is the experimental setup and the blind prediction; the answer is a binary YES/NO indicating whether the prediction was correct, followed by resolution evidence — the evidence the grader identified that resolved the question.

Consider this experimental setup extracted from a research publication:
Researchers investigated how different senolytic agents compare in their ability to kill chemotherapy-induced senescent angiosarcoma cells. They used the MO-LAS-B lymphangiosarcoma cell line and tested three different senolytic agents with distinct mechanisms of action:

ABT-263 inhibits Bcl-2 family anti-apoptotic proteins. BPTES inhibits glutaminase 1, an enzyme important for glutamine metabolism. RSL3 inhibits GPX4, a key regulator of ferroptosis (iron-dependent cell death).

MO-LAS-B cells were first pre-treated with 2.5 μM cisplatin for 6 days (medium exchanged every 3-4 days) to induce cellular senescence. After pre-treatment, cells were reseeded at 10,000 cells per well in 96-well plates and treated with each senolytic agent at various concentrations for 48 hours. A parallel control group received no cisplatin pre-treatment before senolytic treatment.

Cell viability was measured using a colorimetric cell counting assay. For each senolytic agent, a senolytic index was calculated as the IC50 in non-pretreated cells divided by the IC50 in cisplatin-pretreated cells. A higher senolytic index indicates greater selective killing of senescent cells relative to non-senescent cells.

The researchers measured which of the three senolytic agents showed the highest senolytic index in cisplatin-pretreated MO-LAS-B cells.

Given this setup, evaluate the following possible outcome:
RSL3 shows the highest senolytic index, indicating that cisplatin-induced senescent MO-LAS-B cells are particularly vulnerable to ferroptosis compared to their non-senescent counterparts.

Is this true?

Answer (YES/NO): NO